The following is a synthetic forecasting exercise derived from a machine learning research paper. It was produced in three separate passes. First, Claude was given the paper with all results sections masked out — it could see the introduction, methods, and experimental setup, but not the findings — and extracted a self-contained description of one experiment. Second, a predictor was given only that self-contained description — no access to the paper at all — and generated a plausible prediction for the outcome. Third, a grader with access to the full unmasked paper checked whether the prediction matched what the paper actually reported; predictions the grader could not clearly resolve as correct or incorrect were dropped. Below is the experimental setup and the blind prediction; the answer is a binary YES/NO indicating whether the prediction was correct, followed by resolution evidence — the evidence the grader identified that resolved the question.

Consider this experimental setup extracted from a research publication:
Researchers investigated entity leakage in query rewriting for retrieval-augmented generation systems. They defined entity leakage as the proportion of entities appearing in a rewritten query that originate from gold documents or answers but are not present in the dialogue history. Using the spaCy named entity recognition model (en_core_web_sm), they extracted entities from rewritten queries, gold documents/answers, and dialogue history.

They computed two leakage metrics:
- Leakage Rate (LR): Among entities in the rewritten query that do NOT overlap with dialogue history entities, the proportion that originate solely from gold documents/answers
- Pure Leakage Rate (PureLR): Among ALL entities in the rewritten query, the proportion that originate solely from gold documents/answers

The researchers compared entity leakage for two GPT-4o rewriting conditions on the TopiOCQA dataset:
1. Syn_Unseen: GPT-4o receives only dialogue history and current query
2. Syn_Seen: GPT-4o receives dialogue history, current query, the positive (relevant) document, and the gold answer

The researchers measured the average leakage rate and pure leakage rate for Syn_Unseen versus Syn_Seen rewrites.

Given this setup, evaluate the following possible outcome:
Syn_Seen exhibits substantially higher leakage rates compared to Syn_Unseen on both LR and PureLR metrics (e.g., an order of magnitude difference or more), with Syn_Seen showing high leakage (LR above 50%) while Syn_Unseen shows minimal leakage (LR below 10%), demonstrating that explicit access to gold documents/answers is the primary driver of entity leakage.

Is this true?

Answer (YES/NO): NO